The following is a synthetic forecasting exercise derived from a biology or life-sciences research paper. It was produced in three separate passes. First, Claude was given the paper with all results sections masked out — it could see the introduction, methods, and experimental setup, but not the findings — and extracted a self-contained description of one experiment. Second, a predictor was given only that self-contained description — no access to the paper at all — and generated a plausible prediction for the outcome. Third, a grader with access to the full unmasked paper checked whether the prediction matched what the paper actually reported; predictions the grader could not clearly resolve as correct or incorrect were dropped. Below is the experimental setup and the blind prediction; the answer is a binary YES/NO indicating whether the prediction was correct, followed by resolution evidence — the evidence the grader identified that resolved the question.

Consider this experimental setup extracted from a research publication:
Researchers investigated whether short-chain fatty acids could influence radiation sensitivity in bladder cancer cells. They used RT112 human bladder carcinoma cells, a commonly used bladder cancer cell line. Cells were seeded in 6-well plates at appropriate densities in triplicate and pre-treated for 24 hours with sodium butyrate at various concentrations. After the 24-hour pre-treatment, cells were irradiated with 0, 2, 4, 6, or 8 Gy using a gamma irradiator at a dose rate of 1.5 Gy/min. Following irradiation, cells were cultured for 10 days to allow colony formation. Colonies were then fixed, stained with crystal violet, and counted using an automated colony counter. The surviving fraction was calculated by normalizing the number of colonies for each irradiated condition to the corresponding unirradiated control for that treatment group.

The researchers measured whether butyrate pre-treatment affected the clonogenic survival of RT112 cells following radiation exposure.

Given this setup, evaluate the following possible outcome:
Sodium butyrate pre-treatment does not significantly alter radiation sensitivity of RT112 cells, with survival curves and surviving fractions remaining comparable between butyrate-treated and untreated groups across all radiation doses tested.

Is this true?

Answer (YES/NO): NO